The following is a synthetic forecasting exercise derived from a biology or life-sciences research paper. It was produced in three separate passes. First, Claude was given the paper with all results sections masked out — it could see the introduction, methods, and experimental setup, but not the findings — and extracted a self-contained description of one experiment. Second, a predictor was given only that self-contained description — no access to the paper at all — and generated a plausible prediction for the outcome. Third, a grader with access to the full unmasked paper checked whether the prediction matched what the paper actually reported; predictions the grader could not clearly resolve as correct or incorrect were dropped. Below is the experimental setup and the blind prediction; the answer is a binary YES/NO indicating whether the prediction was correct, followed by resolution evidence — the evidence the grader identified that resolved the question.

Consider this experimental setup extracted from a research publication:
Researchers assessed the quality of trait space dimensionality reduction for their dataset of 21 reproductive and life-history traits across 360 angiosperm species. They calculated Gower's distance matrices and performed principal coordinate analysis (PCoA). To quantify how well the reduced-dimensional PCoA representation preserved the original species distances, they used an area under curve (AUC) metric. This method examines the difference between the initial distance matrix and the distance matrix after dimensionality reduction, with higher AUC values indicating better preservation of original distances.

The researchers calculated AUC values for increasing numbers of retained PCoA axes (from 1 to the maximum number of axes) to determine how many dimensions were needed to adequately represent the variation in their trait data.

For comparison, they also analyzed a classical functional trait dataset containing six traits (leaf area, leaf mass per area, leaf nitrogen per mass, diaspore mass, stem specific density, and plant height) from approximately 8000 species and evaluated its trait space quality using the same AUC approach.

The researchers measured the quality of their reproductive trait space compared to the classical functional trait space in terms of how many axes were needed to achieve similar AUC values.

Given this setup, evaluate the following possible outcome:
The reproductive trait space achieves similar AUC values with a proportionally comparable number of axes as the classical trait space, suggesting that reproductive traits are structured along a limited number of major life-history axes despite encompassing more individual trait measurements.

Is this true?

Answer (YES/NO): NO